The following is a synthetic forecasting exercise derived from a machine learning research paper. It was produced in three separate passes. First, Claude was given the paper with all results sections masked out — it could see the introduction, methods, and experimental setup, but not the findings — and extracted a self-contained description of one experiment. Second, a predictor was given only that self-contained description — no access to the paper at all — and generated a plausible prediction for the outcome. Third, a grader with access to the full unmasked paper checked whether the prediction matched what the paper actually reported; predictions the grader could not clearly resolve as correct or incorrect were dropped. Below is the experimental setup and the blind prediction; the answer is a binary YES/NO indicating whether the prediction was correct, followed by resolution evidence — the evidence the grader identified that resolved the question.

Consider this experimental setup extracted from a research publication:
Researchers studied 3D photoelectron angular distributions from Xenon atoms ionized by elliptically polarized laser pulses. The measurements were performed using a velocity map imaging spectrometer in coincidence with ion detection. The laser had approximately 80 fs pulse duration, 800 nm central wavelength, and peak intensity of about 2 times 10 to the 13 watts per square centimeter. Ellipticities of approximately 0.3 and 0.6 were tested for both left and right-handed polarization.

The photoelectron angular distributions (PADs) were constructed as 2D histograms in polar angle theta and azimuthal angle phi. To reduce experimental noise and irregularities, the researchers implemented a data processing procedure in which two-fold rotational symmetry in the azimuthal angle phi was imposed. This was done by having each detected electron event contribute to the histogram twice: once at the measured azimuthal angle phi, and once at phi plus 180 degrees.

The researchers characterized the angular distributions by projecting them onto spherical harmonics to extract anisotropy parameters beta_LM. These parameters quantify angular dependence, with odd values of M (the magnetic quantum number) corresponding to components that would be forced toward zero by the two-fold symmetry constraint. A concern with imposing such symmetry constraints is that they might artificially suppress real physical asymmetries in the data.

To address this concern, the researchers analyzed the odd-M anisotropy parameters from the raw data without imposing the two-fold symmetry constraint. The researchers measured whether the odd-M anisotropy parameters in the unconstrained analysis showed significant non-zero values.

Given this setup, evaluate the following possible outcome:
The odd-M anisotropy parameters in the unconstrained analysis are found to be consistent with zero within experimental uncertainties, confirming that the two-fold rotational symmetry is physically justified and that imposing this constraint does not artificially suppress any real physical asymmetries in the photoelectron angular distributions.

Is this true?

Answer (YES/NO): YES